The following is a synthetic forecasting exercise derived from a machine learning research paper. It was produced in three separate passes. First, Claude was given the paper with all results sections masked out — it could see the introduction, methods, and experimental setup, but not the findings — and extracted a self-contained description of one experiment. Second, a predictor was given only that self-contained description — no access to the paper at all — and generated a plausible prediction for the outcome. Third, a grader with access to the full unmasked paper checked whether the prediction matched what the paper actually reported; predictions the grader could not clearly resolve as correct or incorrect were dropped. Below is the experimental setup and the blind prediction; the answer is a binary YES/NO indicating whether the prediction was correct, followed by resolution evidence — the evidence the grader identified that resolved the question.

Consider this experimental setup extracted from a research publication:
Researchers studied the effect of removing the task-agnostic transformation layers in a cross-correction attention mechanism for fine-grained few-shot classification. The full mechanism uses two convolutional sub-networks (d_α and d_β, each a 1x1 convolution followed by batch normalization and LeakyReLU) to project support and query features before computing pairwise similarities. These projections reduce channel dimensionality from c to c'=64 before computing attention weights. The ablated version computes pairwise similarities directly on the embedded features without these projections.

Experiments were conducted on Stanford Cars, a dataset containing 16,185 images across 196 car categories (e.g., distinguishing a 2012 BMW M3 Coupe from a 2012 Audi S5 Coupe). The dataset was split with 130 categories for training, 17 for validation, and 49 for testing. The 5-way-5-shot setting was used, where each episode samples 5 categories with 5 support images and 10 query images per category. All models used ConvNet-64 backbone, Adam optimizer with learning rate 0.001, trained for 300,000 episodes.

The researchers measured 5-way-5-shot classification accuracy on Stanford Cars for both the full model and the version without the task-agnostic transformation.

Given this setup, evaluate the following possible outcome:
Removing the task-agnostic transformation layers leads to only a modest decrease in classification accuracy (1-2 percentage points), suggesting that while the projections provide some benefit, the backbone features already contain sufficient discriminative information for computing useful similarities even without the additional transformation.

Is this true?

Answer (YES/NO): NO